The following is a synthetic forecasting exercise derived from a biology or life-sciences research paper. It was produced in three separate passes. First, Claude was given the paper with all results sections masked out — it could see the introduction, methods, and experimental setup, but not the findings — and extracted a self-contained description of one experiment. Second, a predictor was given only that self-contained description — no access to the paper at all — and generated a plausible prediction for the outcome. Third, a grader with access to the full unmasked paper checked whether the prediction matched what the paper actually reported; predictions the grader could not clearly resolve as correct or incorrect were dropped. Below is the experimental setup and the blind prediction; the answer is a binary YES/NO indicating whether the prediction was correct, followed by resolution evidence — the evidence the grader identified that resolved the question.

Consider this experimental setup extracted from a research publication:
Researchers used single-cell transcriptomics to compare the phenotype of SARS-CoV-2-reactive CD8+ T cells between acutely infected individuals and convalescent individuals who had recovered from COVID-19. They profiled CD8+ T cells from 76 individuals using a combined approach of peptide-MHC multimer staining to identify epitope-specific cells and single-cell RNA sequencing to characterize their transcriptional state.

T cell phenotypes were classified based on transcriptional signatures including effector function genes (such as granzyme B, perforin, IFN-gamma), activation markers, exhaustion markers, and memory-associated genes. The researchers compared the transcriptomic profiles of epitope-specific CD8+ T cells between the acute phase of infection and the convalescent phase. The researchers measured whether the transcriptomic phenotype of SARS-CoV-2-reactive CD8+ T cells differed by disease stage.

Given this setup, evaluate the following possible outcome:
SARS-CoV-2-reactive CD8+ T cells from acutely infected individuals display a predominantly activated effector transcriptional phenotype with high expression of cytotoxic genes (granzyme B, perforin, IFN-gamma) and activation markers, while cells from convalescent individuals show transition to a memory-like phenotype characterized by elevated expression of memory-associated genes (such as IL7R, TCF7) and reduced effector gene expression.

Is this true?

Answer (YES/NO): NO